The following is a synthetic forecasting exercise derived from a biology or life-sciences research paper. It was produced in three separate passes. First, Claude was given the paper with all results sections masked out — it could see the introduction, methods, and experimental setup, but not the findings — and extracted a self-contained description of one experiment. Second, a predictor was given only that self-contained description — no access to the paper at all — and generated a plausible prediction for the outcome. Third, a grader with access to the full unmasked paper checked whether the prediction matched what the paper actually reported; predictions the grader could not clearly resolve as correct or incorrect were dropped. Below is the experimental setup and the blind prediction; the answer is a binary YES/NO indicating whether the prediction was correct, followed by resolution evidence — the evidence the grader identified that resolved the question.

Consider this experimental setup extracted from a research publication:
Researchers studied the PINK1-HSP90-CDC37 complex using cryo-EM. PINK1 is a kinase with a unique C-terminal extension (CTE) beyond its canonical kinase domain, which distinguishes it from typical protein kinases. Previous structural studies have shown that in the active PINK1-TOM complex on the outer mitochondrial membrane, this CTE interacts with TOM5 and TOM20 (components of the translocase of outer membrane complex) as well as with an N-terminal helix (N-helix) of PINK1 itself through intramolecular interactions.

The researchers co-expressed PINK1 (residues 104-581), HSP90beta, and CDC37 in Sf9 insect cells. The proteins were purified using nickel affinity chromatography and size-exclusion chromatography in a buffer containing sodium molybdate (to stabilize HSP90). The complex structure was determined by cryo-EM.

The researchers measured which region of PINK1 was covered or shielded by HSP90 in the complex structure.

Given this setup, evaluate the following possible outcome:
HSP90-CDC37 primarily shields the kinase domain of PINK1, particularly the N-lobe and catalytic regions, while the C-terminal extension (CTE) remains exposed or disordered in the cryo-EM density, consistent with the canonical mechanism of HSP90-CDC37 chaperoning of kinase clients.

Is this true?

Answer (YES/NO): NO